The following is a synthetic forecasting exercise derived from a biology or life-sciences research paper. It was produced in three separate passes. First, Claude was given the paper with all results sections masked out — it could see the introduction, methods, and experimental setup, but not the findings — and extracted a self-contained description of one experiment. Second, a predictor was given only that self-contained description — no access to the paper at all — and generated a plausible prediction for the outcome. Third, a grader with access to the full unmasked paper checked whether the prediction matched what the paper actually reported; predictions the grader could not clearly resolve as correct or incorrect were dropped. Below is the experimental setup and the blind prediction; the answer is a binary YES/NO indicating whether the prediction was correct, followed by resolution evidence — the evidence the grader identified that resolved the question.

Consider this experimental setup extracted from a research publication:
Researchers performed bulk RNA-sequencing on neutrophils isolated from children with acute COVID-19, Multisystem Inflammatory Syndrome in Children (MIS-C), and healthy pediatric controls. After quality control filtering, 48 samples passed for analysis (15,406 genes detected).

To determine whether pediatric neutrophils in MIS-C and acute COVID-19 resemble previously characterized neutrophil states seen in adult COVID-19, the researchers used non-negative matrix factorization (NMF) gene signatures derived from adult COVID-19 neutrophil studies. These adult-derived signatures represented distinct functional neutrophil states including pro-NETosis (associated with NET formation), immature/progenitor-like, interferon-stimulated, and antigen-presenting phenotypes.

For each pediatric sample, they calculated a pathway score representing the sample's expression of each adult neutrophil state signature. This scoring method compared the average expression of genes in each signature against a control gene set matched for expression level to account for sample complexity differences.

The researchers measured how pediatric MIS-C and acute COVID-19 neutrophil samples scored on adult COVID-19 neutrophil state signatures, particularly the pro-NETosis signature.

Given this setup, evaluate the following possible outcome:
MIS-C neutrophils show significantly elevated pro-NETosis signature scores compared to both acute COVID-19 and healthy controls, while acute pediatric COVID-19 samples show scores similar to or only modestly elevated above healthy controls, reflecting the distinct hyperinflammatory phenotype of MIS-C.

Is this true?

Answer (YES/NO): YES